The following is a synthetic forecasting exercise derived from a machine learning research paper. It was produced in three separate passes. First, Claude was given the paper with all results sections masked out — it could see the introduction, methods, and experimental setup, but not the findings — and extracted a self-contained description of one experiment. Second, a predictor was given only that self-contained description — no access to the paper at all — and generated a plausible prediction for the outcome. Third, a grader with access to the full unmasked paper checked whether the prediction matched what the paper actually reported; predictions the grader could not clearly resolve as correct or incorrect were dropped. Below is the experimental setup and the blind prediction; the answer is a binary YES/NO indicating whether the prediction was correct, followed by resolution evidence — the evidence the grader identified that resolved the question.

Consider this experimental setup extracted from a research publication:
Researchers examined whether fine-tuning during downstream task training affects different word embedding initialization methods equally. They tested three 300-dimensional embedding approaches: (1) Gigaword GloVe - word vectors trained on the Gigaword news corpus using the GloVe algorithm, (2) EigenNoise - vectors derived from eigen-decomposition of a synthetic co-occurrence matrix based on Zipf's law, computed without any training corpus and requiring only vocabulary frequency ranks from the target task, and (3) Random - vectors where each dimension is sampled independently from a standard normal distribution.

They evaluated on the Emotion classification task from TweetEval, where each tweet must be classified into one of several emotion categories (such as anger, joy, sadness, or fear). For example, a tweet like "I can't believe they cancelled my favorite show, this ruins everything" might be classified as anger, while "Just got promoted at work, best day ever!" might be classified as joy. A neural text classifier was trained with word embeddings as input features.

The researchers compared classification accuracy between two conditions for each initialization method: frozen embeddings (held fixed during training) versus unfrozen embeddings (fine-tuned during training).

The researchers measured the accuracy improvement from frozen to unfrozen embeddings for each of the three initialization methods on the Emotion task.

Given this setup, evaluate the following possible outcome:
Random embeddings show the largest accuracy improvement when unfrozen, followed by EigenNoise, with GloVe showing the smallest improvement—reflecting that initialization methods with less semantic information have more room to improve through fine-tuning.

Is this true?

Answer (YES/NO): NO